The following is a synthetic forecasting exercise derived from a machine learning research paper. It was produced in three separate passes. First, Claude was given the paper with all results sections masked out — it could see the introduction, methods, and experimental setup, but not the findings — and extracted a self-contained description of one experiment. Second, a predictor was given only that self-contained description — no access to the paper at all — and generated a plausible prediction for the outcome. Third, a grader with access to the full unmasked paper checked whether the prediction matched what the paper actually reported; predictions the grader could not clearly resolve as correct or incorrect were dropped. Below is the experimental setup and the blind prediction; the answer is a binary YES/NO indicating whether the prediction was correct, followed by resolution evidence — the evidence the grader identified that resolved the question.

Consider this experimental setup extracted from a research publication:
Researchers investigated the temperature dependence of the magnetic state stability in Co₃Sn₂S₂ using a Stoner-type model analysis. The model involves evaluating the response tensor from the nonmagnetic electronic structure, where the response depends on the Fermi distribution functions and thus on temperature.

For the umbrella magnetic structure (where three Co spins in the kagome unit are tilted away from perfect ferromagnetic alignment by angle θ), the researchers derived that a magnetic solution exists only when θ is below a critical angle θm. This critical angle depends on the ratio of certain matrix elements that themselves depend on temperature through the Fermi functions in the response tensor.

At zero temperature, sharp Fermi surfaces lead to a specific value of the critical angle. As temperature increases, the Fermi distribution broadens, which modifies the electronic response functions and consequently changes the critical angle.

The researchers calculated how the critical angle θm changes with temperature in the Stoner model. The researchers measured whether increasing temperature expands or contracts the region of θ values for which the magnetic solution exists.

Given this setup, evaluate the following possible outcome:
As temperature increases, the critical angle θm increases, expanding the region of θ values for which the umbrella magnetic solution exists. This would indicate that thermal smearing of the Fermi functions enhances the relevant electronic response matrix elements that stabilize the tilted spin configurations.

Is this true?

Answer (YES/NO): NO